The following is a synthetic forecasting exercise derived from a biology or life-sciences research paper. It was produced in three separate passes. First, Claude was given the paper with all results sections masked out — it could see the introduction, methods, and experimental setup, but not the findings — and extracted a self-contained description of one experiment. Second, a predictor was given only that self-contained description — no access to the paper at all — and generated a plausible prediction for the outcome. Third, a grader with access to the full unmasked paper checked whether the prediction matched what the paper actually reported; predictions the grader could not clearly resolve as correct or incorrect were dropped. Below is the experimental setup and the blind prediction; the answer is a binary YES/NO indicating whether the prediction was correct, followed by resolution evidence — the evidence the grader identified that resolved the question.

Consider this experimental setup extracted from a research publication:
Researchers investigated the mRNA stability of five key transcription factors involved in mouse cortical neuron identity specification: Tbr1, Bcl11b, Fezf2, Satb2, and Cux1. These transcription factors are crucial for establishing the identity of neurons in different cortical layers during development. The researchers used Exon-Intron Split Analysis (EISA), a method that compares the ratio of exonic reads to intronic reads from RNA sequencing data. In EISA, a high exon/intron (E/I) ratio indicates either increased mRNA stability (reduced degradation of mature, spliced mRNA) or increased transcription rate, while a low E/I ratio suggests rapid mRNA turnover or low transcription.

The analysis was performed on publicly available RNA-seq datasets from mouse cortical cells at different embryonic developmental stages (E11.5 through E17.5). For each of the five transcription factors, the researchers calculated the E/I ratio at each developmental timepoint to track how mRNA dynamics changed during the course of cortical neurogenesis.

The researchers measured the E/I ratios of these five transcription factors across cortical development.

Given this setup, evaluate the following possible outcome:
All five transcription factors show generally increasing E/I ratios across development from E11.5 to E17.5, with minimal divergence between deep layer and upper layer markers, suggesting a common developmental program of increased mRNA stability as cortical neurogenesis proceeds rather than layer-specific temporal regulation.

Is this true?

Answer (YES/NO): NO